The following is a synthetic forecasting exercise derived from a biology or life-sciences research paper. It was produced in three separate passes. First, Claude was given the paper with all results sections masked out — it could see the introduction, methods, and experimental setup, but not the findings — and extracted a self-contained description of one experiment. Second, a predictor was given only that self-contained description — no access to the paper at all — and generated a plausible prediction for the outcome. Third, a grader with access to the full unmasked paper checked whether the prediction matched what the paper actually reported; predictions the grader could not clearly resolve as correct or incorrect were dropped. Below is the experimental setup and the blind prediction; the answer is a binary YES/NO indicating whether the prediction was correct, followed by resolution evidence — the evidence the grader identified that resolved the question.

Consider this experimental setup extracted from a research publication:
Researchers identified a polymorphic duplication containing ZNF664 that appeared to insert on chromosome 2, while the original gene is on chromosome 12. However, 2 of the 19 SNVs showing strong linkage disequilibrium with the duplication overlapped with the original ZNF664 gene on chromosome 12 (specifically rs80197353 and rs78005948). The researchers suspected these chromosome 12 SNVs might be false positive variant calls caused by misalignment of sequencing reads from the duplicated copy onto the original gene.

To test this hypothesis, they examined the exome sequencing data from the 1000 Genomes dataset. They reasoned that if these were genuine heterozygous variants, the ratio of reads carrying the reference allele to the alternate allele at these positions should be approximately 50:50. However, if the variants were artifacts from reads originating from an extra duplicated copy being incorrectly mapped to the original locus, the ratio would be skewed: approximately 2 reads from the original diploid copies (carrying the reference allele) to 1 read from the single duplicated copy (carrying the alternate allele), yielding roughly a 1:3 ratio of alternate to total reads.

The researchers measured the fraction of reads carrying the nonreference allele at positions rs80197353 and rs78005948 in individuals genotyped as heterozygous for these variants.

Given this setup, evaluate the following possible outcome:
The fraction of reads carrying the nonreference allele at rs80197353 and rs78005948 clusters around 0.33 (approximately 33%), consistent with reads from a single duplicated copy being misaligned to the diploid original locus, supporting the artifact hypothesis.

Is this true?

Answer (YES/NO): YES